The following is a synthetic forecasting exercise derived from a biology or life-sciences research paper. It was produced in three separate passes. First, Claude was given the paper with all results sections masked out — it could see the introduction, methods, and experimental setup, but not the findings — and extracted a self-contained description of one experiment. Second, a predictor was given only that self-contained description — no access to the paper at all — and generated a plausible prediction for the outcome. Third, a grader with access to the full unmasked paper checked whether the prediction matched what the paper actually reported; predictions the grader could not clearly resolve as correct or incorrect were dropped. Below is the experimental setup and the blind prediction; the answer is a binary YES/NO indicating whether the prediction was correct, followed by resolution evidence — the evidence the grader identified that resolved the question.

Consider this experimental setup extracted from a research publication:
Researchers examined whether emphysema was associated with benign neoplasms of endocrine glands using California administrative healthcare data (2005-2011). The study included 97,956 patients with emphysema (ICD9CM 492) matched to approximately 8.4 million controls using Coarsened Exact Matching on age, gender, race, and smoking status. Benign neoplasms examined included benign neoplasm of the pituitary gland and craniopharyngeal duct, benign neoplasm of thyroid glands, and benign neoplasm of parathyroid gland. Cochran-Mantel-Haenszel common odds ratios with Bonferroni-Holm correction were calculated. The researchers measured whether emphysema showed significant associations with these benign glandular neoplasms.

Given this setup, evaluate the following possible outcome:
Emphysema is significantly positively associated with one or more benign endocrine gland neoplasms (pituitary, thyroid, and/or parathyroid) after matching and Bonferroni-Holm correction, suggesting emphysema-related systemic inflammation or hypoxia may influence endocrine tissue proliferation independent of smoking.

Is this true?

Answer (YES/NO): YES